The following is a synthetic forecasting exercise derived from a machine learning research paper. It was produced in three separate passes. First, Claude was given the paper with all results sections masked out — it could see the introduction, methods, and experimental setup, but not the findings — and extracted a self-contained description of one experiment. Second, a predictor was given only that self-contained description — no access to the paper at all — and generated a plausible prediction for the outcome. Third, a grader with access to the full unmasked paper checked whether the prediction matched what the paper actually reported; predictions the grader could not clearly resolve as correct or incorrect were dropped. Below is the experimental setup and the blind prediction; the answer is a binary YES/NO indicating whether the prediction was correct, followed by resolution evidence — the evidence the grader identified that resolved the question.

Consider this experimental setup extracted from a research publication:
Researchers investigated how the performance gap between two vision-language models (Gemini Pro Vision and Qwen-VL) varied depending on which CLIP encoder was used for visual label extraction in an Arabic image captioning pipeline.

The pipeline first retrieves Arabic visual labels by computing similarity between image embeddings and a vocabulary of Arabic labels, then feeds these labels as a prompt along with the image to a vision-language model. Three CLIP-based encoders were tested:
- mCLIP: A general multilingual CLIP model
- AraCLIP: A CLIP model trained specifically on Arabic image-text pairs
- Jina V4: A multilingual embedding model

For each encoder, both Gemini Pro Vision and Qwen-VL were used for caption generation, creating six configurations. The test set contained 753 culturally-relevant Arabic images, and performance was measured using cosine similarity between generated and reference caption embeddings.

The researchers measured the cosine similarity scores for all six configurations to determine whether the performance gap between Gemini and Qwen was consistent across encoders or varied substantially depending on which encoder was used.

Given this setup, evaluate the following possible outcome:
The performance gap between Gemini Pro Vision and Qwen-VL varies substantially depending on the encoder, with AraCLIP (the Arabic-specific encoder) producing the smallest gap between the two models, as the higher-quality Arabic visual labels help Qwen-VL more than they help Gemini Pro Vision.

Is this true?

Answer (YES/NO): NO